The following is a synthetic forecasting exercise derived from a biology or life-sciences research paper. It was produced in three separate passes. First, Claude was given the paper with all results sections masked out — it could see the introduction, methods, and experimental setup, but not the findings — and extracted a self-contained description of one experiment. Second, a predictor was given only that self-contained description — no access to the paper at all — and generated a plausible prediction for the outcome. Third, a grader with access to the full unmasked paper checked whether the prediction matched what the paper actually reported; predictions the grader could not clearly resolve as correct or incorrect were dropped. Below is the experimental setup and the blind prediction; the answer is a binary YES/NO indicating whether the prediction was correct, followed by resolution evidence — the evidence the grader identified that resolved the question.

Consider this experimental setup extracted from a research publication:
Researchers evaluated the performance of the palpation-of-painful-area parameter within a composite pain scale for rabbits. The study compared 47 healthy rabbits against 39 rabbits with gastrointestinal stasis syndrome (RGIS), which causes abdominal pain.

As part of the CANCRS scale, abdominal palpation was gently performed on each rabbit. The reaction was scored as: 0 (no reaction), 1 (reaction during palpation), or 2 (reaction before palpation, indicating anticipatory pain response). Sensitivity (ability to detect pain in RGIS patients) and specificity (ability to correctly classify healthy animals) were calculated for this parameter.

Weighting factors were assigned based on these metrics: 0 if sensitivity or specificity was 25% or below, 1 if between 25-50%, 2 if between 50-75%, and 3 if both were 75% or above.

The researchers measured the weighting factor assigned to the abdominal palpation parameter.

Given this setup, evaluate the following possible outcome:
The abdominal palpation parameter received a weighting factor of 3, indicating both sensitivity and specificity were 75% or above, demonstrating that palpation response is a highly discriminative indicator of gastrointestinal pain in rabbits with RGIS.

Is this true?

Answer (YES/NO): NO